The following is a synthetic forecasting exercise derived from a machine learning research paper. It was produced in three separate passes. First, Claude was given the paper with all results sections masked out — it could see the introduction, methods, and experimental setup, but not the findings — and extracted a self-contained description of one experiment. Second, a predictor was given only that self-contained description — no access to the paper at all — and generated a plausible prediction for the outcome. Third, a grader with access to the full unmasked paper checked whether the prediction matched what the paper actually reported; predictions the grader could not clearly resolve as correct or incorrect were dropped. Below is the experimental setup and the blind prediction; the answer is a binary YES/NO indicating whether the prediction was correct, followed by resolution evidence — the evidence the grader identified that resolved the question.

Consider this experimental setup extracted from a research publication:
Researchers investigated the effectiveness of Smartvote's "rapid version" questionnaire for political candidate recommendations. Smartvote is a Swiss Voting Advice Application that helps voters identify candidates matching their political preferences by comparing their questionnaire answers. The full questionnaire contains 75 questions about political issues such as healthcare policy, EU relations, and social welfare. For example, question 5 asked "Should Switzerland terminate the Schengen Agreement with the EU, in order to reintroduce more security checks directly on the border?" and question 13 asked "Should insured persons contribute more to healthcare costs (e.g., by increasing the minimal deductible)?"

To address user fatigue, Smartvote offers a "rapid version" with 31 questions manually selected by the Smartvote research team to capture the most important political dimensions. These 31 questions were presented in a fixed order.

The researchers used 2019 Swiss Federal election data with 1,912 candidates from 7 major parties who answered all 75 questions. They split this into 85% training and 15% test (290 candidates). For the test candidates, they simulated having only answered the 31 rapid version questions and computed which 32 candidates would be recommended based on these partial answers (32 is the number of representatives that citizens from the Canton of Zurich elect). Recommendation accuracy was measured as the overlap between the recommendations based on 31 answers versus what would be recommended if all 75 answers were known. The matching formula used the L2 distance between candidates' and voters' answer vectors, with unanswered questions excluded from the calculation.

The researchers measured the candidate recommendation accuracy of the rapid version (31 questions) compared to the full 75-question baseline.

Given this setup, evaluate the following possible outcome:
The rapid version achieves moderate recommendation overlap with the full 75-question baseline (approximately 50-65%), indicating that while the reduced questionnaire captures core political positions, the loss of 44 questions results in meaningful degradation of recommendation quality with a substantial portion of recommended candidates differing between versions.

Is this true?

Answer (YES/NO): NO